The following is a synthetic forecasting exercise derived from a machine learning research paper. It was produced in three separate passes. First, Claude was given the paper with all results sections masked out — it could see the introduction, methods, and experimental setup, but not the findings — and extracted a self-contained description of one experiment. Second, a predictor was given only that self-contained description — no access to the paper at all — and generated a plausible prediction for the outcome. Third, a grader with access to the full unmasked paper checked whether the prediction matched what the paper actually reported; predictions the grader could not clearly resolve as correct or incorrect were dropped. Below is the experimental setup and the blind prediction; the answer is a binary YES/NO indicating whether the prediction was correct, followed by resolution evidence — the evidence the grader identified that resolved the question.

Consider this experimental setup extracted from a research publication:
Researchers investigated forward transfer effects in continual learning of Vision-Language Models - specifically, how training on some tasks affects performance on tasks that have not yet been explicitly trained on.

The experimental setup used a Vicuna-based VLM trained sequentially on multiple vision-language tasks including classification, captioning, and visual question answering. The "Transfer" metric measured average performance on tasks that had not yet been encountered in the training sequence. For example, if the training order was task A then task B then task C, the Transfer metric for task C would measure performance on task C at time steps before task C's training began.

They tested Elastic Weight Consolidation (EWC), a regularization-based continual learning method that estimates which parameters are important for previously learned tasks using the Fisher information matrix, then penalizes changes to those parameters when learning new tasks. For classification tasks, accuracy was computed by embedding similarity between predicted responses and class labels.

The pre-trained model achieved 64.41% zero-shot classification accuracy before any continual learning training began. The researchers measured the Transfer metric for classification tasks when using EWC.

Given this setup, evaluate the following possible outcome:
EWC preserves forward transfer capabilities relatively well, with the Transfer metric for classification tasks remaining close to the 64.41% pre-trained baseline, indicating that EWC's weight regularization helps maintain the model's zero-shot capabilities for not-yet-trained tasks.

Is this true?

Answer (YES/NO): NO